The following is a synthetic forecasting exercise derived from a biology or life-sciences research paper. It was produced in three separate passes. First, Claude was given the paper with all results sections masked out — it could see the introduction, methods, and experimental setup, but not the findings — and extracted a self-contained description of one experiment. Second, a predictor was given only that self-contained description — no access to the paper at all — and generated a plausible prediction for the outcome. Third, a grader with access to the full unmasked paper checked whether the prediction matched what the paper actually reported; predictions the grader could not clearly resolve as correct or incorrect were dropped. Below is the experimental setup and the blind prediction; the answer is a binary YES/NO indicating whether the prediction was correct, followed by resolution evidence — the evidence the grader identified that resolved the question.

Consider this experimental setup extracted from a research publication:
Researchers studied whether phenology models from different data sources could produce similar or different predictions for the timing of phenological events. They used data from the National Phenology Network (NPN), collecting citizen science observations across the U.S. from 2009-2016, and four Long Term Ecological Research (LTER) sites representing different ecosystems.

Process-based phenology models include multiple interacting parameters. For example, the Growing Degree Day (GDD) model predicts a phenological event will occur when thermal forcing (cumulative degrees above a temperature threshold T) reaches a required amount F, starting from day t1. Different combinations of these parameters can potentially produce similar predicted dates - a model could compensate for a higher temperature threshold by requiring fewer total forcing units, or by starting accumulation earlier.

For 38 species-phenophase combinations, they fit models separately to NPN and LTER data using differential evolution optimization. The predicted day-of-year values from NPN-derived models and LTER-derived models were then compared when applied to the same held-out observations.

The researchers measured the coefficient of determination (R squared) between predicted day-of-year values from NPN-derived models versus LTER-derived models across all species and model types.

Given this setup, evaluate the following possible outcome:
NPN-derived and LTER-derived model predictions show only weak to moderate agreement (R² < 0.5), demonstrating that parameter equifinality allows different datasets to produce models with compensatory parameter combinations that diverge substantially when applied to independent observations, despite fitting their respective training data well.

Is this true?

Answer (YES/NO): NO